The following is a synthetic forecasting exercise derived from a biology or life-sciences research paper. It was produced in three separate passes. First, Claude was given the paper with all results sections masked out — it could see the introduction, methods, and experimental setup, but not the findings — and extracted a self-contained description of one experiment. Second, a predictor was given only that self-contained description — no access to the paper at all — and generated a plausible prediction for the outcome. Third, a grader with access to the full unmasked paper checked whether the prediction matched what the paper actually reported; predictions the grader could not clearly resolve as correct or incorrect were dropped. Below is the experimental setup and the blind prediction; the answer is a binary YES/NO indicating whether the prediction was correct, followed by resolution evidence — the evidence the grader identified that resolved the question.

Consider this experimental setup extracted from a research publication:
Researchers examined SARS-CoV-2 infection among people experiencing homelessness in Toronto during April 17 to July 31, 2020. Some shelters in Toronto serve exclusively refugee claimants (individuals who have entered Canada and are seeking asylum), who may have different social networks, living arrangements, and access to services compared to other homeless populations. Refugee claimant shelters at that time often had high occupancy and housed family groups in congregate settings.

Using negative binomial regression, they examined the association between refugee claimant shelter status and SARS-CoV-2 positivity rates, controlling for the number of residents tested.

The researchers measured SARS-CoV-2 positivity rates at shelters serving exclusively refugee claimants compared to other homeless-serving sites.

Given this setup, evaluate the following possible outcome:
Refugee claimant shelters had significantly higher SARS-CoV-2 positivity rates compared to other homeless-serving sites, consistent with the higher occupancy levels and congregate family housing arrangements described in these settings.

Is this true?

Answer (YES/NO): NO